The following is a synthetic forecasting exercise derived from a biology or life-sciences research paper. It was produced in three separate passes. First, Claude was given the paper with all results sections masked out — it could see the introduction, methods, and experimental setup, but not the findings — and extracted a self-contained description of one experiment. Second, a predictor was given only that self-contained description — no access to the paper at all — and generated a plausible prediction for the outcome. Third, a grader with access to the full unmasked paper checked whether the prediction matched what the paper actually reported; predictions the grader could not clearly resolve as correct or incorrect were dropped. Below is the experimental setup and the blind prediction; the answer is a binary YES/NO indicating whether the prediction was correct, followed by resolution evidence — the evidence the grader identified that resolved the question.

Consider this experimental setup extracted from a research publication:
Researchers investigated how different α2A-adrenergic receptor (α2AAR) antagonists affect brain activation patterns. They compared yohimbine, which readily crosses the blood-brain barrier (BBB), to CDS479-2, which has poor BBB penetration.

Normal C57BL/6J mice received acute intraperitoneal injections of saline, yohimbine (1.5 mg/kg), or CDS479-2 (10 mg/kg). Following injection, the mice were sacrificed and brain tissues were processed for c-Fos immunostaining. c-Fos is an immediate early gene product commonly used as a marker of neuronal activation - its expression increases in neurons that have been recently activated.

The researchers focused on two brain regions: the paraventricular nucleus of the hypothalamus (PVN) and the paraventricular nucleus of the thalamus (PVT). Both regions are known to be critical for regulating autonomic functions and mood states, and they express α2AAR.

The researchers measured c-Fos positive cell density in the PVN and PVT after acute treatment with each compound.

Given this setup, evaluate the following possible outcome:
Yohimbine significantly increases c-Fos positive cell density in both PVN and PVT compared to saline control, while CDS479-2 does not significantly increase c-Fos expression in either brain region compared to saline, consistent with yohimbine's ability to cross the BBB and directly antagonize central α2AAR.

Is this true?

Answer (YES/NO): YES